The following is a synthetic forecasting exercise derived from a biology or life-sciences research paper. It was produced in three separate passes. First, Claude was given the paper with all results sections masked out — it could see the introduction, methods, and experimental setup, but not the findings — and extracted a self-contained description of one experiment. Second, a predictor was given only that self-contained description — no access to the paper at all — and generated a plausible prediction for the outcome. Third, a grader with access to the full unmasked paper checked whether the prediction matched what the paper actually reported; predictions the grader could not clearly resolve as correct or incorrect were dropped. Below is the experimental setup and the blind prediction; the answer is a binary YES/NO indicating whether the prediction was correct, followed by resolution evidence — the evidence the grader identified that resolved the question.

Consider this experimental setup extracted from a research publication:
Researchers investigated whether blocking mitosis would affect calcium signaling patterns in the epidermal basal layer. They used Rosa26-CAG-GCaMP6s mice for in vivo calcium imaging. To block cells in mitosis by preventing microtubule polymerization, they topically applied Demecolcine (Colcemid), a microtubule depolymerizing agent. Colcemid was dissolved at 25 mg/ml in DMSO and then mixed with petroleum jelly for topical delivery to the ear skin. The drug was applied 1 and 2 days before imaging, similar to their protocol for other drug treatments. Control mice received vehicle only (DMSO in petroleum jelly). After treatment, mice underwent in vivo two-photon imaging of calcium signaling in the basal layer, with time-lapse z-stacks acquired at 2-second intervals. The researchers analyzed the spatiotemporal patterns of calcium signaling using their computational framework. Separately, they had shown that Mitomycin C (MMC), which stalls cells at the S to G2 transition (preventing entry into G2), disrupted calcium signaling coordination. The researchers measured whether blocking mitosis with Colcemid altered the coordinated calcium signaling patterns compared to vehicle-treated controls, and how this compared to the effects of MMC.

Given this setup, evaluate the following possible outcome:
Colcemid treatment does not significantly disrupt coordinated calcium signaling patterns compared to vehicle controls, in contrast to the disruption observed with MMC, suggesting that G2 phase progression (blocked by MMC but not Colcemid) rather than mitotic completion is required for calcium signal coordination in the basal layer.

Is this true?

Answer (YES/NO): NO